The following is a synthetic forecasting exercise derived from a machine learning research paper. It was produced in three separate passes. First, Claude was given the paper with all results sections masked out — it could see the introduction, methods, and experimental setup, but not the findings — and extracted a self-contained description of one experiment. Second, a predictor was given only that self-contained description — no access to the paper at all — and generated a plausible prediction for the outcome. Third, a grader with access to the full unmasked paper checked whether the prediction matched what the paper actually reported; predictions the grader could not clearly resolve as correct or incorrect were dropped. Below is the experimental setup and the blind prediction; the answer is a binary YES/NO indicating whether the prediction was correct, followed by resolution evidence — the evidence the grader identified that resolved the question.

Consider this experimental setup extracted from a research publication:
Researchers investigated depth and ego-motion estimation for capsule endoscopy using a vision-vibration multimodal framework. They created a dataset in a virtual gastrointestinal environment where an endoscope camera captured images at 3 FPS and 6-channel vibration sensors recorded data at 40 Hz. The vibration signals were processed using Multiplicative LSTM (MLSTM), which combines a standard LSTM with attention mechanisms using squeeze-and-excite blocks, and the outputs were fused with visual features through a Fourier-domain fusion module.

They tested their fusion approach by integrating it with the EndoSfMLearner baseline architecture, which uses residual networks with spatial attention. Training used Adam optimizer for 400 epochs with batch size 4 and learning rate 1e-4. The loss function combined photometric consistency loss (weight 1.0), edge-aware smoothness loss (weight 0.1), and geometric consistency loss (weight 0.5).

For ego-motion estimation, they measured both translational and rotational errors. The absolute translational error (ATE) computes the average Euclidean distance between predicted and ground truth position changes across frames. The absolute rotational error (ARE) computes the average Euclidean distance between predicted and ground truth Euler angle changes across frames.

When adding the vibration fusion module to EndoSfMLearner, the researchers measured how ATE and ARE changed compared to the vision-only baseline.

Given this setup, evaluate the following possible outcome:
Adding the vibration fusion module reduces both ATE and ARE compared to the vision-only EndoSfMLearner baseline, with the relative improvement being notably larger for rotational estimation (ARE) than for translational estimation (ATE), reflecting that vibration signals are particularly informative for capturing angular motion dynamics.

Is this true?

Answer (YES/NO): NO